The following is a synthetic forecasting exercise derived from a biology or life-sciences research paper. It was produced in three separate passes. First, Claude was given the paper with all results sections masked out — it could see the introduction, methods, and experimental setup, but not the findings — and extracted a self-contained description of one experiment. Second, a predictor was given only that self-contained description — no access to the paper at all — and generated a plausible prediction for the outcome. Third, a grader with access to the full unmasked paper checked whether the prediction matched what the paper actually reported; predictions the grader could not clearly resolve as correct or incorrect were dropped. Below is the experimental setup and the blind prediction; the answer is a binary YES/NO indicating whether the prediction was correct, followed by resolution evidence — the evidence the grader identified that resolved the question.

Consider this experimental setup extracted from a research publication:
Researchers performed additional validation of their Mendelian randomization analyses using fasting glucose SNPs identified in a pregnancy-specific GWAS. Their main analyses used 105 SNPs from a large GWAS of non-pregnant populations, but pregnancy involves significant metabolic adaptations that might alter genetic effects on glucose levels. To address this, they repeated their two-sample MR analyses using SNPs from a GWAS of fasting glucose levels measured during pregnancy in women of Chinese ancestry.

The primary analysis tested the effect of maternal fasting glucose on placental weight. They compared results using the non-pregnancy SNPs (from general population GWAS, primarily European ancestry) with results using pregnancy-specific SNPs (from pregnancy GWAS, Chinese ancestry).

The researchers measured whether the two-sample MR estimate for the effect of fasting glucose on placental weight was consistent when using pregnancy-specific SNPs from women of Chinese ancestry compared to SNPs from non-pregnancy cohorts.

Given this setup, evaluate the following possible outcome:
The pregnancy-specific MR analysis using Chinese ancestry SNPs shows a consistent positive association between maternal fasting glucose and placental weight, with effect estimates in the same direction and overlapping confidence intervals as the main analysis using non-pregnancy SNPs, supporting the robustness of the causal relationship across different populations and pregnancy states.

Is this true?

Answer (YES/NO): YES